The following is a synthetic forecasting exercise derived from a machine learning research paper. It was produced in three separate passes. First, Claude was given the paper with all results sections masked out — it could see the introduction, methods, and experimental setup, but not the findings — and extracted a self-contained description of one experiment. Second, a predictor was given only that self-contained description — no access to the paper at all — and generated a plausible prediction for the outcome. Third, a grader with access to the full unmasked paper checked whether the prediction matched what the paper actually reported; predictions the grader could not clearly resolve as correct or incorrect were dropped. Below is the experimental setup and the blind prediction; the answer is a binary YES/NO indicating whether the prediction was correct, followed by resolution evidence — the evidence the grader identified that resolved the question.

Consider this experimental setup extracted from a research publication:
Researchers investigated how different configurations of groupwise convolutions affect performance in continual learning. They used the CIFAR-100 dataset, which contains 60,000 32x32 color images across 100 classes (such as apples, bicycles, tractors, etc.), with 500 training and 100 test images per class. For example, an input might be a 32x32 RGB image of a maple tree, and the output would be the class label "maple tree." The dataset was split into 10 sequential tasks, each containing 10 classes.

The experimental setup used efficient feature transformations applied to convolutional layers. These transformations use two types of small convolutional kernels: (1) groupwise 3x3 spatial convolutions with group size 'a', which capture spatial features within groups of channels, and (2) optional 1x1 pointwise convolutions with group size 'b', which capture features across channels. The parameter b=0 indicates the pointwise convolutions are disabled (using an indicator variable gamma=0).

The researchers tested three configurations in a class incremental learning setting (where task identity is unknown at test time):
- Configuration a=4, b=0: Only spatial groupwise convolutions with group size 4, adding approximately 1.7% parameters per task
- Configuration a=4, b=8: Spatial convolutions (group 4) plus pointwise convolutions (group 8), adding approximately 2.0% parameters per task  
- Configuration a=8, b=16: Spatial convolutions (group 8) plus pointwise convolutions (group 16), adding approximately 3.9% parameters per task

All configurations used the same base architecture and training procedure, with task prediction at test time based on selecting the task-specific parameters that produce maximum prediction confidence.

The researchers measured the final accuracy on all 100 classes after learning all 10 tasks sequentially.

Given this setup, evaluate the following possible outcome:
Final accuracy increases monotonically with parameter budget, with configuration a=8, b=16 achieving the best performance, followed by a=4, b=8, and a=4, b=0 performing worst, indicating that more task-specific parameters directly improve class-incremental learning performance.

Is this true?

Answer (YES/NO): YES